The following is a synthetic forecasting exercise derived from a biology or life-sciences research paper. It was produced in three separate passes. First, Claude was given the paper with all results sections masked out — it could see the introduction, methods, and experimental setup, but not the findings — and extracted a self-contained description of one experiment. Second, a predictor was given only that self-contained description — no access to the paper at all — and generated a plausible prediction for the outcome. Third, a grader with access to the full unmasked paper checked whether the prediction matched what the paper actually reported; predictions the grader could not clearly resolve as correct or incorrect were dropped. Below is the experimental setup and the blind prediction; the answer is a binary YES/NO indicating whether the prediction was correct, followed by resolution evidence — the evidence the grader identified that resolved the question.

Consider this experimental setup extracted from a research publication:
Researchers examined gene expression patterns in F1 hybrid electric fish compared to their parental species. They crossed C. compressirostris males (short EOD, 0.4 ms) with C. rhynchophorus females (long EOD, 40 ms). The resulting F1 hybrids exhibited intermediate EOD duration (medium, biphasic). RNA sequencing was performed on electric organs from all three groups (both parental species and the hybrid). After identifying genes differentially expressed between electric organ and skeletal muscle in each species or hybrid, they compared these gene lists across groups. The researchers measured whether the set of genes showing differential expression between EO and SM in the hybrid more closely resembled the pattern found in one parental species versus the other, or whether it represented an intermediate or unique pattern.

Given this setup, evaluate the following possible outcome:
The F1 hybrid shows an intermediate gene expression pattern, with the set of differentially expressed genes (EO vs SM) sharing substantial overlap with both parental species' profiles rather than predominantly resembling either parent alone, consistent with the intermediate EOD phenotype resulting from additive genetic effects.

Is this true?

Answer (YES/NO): YES